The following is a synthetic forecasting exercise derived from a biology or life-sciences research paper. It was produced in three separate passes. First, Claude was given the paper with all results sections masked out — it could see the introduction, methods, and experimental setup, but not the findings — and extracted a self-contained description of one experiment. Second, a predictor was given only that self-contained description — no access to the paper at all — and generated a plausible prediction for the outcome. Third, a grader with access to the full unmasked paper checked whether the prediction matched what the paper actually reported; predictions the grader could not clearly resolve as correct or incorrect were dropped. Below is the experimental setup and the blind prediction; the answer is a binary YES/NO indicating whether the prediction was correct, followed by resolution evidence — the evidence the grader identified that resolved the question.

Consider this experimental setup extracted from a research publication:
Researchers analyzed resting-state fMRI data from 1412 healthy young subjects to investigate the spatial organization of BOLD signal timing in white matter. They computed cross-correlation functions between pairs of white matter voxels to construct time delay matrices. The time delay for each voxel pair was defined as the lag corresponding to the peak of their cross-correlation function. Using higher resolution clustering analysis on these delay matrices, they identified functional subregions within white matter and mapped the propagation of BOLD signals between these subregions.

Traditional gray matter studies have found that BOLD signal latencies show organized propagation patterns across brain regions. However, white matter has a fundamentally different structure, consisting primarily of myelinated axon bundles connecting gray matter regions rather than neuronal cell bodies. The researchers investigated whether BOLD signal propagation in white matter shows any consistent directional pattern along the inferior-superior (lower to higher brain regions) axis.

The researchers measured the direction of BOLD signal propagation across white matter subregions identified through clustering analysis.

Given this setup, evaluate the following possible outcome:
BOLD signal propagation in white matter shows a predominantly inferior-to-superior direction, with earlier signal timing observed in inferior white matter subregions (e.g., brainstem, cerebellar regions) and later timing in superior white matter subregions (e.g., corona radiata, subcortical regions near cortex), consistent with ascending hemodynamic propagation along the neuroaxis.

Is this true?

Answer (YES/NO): YES